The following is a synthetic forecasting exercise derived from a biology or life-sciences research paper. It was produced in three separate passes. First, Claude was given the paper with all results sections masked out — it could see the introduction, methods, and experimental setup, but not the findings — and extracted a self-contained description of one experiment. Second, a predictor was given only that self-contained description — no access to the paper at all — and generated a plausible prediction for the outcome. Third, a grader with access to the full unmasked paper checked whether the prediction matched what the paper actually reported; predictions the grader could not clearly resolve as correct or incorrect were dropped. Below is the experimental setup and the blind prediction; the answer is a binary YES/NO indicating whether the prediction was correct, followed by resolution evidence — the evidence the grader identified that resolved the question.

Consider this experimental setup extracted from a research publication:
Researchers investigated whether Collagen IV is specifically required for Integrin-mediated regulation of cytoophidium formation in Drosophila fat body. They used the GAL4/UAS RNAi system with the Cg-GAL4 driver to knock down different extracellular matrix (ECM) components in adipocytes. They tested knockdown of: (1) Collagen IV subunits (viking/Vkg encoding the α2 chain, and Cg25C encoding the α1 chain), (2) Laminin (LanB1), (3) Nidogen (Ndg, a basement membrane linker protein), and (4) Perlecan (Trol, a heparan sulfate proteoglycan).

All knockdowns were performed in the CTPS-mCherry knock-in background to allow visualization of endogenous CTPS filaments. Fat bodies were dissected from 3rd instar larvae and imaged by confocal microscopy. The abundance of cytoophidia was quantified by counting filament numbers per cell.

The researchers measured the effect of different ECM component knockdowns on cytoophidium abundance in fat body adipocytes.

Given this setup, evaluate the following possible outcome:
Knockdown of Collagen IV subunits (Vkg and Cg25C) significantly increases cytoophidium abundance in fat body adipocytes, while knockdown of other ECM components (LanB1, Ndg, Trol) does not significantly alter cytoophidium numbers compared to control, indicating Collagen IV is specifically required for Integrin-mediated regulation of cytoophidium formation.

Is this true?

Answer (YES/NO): NO